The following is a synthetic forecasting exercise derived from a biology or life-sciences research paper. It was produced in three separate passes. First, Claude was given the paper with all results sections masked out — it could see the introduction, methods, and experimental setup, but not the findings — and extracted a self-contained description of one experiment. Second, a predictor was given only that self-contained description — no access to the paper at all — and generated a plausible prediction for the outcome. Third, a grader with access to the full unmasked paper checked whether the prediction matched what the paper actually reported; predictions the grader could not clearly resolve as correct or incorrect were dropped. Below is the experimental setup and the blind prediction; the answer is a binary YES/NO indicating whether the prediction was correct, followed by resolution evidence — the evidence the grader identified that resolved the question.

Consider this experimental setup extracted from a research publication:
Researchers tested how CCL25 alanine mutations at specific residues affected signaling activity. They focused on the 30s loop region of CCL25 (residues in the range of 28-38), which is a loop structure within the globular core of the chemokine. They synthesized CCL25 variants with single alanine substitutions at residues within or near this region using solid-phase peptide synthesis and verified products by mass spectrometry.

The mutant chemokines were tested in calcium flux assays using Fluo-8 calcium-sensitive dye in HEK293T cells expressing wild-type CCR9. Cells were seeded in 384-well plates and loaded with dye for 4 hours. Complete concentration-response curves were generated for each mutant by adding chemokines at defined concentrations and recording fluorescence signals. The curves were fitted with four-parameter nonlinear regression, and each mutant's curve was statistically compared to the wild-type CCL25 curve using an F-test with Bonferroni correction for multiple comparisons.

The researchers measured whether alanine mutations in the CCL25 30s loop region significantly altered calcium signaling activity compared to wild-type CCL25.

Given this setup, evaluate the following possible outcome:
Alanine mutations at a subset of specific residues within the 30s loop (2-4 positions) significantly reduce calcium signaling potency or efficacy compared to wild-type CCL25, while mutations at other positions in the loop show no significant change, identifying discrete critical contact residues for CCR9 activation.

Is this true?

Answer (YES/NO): NO